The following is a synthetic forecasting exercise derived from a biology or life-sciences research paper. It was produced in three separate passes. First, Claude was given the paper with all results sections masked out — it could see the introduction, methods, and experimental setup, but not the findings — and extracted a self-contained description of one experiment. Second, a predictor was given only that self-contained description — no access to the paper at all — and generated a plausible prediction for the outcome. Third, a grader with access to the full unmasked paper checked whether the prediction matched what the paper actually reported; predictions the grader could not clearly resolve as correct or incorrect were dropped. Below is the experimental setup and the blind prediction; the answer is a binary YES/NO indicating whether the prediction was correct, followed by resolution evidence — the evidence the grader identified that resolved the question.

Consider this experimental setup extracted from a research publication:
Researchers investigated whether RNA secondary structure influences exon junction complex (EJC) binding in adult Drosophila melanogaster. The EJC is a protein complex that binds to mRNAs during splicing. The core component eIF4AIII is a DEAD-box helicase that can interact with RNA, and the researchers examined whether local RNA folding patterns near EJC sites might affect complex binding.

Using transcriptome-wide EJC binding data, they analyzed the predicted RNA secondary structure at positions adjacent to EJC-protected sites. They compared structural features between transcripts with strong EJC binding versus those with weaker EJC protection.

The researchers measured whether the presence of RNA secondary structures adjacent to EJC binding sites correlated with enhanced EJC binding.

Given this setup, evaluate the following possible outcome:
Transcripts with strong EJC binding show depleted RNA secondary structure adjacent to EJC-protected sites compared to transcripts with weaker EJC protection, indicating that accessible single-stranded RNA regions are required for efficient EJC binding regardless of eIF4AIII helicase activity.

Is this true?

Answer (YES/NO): NO